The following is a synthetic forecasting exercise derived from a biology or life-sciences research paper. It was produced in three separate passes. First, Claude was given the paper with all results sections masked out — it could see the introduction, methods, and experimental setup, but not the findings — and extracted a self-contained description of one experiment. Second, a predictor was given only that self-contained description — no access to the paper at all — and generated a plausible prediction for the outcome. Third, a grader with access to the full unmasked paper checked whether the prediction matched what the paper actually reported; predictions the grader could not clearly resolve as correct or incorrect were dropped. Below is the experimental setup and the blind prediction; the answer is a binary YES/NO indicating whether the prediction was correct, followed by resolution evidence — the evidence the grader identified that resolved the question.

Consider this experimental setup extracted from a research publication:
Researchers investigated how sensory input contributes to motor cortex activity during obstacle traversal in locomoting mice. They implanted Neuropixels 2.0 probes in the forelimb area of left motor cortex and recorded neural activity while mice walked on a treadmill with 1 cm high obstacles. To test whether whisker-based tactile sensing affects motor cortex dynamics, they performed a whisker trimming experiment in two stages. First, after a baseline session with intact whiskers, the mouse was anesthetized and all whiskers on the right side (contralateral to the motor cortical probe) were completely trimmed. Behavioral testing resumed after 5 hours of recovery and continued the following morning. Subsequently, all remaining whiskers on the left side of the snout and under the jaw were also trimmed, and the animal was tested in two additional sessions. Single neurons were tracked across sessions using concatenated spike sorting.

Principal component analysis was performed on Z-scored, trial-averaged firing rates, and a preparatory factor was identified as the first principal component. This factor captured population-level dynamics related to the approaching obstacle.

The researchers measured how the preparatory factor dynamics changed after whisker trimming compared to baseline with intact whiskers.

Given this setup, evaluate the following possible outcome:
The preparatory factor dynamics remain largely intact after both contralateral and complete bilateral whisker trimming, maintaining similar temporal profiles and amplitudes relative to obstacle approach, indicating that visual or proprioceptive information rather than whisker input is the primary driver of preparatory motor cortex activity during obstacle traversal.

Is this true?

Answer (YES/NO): NO